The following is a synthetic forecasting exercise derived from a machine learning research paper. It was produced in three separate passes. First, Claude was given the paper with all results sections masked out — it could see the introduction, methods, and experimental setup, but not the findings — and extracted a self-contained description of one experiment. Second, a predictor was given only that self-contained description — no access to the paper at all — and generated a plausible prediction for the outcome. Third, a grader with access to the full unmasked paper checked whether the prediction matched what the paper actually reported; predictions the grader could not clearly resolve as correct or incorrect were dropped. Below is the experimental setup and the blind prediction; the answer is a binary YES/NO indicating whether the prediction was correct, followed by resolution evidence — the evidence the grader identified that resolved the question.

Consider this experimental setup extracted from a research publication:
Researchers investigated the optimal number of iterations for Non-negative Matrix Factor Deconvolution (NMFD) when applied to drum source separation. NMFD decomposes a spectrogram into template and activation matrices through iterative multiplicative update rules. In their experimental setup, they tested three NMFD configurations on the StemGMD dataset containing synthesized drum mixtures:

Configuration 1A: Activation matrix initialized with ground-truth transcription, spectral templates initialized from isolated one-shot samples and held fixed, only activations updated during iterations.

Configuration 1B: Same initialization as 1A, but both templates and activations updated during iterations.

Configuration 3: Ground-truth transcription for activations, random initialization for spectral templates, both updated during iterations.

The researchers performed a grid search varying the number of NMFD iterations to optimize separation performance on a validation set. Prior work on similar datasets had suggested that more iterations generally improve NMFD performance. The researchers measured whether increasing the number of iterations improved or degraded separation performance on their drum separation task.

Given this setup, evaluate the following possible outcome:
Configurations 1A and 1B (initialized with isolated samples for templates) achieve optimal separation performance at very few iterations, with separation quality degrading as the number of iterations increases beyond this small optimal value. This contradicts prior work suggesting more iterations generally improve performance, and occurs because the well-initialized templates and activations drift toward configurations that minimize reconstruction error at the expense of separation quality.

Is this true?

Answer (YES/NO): NO